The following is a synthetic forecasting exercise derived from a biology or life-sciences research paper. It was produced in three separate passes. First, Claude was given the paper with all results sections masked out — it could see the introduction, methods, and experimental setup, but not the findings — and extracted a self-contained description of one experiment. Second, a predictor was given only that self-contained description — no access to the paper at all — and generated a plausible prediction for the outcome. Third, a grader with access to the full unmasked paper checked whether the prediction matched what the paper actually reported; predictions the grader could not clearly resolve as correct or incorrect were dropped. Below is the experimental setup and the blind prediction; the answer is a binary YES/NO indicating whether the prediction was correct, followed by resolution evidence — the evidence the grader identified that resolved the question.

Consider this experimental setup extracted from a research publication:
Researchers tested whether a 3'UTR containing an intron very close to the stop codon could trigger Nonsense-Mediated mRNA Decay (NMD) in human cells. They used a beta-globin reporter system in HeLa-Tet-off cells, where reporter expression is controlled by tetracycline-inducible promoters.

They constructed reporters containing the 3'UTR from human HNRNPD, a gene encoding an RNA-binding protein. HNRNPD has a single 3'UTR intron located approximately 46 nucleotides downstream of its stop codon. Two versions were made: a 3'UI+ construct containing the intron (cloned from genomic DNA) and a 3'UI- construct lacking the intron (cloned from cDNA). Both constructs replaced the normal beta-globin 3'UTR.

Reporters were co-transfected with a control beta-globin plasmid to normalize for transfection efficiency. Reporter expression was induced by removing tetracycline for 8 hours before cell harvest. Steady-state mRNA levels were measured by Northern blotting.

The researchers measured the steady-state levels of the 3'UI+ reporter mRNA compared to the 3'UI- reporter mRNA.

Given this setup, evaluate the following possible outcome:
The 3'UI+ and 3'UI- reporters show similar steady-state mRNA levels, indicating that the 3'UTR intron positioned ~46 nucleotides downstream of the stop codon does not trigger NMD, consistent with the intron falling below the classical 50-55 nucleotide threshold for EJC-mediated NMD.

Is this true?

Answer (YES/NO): NO